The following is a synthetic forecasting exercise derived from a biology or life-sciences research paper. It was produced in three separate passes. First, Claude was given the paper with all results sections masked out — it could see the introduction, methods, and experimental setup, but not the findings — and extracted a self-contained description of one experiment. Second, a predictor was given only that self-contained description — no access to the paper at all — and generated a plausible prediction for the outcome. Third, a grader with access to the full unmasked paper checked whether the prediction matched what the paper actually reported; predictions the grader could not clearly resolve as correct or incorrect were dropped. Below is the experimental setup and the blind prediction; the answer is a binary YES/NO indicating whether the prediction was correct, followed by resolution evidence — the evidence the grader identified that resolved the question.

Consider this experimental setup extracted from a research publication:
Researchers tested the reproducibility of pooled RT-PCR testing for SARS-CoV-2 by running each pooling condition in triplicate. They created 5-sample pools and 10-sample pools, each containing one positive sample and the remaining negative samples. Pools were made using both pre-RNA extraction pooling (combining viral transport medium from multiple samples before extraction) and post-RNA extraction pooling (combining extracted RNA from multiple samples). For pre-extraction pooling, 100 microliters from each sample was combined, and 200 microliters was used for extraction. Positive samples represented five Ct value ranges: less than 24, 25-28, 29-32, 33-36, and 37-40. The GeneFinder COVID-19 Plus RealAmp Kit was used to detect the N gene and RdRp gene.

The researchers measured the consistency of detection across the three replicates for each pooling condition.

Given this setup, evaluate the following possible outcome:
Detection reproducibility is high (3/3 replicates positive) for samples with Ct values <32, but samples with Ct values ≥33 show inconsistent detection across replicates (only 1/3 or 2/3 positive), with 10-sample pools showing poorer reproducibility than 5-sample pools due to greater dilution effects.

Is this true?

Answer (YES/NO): NO